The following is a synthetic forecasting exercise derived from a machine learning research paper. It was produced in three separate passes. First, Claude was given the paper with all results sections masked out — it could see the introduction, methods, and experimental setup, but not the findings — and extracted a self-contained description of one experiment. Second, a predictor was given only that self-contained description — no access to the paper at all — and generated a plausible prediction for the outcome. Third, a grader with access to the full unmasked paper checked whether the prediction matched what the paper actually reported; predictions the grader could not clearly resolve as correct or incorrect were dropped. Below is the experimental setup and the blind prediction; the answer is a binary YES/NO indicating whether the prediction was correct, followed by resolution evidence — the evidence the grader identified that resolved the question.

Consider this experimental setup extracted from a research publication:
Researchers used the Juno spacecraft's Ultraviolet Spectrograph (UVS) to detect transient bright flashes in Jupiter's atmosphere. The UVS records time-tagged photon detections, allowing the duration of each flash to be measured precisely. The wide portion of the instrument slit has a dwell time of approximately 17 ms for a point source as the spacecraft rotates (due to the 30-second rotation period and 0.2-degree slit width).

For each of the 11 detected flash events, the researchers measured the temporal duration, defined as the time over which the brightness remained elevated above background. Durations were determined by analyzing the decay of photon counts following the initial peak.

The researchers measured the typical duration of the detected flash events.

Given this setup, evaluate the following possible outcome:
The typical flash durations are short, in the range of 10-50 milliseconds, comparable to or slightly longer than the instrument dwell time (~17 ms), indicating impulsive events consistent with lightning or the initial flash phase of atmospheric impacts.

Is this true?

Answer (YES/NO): NO